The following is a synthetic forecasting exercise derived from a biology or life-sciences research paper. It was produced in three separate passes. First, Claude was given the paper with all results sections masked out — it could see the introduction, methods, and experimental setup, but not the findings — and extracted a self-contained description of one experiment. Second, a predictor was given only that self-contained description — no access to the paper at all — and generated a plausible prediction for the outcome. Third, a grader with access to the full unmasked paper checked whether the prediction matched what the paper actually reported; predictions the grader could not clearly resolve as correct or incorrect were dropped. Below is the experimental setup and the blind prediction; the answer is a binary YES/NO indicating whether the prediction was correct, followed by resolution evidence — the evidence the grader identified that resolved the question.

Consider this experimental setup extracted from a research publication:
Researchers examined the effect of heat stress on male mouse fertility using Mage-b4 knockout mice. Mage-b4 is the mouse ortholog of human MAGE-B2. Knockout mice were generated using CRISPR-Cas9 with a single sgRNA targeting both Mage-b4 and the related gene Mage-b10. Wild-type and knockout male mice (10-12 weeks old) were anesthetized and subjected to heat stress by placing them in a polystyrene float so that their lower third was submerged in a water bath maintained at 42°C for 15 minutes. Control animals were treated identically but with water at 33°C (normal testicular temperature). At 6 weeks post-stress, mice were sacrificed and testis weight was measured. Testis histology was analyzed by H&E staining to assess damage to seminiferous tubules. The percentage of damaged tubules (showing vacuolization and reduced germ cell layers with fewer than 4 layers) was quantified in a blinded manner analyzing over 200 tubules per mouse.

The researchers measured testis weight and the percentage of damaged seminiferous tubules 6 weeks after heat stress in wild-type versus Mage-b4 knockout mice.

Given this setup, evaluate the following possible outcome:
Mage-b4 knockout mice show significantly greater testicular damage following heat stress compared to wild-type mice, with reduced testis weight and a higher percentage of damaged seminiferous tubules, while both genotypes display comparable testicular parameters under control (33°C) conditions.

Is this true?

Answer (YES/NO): YES